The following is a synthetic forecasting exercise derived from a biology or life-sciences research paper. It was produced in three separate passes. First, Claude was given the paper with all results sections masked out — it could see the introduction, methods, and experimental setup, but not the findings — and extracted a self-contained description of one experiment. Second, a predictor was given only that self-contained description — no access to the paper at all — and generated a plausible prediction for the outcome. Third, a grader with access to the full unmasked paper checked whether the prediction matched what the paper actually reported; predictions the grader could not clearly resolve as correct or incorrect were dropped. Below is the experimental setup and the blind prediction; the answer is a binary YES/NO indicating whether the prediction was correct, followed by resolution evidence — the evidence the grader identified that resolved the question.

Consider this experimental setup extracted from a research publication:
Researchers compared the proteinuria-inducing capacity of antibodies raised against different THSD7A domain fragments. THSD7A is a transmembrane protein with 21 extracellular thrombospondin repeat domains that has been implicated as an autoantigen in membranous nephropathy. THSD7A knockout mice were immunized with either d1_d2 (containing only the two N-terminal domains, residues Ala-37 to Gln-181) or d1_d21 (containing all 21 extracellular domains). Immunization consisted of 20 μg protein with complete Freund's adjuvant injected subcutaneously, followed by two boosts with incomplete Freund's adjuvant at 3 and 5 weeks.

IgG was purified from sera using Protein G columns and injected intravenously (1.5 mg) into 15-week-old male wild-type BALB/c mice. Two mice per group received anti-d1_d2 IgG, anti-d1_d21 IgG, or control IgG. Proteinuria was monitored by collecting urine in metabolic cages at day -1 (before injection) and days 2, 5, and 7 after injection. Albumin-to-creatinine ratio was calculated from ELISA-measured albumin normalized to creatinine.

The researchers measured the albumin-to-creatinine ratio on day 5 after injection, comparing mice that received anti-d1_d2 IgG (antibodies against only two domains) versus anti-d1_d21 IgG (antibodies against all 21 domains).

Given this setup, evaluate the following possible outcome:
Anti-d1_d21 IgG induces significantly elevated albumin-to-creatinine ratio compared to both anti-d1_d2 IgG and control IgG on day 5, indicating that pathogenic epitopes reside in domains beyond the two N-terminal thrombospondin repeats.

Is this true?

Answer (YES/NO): YES